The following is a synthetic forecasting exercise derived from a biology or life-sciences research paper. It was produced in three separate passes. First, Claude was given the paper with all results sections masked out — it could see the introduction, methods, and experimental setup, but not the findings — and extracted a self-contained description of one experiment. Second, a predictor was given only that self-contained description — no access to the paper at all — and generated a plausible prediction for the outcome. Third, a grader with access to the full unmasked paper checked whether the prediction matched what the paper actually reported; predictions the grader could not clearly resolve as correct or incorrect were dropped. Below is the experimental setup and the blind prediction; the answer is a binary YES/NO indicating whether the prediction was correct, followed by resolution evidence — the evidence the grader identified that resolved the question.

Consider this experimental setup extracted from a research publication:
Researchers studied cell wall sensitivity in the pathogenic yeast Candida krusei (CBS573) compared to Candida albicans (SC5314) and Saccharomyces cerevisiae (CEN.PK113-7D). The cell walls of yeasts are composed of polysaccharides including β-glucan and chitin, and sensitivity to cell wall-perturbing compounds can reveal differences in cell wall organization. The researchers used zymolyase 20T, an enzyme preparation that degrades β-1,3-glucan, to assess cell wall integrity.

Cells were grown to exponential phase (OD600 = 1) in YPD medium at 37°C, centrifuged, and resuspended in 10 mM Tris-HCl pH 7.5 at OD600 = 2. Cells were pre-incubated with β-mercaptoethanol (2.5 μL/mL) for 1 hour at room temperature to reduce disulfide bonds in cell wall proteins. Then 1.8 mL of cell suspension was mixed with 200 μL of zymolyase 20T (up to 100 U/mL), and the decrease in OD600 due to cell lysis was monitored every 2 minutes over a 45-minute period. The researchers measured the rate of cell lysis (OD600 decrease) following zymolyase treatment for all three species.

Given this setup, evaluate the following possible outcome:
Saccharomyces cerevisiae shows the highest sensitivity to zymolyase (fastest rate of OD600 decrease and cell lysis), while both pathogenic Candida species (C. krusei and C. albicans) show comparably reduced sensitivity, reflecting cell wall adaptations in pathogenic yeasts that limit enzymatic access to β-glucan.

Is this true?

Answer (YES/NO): NO